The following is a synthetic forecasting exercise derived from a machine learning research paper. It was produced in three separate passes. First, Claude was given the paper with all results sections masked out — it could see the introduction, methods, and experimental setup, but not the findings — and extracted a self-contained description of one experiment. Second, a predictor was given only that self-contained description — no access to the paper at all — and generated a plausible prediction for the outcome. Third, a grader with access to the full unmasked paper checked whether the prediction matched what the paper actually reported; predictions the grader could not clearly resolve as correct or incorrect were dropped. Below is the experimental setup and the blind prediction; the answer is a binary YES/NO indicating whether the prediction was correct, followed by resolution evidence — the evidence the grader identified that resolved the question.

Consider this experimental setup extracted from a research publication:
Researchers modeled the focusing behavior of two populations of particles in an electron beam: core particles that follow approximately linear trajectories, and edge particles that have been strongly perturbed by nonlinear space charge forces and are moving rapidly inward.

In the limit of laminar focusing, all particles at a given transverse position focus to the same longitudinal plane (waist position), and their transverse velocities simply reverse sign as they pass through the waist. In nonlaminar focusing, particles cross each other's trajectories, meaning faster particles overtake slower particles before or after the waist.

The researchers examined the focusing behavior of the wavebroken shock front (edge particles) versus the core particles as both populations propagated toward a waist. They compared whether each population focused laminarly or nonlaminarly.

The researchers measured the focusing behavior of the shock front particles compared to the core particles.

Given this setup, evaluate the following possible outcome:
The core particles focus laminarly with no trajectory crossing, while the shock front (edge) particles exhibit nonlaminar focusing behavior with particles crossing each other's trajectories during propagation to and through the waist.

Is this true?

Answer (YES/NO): YES